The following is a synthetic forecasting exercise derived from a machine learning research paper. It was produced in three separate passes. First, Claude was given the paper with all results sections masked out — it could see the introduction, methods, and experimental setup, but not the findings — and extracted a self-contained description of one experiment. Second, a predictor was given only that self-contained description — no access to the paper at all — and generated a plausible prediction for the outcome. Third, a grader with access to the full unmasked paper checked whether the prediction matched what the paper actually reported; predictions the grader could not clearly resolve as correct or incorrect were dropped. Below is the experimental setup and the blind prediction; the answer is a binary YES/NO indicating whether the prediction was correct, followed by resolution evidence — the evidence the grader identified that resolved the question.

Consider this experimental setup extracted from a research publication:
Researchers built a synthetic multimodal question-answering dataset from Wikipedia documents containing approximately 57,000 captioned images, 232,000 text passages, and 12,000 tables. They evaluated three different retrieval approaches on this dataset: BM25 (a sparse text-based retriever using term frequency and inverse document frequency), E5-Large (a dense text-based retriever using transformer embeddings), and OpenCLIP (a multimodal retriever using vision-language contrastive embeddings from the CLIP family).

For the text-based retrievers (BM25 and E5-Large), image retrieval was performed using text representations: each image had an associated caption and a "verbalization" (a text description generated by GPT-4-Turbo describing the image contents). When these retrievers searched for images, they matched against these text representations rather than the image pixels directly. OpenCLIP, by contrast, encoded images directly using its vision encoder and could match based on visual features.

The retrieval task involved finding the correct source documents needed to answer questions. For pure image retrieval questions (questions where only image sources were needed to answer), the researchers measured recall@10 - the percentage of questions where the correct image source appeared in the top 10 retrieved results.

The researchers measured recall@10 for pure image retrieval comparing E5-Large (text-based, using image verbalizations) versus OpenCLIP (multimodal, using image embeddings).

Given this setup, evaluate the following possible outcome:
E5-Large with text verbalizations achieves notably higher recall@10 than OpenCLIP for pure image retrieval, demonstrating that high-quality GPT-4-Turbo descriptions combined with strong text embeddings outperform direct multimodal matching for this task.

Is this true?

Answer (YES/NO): NO